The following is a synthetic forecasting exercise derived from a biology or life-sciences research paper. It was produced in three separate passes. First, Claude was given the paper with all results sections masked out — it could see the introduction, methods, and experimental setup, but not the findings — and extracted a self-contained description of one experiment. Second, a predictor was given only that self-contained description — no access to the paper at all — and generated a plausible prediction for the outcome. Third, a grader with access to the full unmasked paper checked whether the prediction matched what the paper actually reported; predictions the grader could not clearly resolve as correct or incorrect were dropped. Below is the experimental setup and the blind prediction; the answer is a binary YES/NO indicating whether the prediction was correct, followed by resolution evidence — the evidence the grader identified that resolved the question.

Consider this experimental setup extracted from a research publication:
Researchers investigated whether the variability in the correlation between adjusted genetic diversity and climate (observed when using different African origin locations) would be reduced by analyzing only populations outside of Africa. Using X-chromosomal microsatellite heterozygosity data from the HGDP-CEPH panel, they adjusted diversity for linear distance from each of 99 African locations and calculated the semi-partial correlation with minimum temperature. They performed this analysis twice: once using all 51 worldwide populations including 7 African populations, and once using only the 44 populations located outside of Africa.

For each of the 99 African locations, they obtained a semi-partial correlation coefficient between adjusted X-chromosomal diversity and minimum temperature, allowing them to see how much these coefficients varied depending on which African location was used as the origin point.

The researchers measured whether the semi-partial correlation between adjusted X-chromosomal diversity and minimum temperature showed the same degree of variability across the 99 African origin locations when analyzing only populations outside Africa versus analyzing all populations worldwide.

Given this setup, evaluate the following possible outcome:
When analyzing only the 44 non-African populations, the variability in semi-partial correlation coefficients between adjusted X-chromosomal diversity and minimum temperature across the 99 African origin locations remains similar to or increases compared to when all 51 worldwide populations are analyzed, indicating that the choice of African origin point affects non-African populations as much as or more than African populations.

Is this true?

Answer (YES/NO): NO